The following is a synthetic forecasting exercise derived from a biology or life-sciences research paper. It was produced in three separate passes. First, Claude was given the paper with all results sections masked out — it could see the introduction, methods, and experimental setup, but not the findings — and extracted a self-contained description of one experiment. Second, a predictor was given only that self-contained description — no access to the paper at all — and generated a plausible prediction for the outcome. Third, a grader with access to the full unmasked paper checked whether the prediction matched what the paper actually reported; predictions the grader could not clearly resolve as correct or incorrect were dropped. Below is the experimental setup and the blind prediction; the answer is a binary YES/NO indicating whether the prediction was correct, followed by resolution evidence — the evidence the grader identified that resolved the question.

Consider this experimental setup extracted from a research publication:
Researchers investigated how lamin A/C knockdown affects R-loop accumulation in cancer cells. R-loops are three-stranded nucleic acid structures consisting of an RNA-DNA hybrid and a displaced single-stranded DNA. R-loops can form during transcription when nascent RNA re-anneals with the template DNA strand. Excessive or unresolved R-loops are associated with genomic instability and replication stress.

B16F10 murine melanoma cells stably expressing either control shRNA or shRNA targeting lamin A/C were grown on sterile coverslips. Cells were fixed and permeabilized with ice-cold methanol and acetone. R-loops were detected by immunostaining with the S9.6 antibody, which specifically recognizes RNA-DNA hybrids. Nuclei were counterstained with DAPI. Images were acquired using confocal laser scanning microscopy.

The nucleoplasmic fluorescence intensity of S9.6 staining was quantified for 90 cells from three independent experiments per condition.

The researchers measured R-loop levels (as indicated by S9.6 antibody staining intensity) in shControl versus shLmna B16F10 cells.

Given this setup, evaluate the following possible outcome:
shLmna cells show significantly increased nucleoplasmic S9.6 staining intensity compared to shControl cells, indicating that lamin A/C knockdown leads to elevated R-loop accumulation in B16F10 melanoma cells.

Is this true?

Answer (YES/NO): NO